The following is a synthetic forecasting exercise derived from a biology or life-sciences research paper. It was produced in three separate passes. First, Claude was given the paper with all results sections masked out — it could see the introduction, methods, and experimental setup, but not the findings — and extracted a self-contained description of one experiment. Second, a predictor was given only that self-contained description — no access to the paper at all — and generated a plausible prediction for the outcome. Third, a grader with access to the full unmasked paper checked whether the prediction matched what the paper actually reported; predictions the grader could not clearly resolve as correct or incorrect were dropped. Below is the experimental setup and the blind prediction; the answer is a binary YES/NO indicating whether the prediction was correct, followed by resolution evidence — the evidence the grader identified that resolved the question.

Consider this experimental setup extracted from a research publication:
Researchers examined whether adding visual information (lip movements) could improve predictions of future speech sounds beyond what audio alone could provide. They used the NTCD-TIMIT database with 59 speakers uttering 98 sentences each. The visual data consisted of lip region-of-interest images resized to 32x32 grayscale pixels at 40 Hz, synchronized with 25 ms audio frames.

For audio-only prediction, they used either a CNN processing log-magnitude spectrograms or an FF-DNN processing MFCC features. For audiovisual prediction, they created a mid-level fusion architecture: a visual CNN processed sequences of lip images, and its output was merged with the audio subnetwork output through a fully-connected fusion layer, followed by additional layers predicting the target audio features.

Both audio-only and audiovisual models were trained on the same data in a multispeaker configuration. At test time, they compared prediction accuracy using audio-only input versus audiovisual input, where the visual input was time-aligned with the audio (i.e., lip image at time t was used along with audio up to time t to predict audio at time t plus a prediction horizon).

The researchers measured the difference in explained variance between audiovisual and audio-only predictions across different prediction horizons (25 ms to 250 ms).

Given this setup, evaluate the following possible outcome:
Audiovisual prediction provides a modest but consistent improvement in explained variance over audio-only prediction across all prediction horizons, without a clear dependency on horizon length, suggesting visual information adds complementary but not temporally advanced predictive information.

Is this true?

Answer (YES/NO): NO